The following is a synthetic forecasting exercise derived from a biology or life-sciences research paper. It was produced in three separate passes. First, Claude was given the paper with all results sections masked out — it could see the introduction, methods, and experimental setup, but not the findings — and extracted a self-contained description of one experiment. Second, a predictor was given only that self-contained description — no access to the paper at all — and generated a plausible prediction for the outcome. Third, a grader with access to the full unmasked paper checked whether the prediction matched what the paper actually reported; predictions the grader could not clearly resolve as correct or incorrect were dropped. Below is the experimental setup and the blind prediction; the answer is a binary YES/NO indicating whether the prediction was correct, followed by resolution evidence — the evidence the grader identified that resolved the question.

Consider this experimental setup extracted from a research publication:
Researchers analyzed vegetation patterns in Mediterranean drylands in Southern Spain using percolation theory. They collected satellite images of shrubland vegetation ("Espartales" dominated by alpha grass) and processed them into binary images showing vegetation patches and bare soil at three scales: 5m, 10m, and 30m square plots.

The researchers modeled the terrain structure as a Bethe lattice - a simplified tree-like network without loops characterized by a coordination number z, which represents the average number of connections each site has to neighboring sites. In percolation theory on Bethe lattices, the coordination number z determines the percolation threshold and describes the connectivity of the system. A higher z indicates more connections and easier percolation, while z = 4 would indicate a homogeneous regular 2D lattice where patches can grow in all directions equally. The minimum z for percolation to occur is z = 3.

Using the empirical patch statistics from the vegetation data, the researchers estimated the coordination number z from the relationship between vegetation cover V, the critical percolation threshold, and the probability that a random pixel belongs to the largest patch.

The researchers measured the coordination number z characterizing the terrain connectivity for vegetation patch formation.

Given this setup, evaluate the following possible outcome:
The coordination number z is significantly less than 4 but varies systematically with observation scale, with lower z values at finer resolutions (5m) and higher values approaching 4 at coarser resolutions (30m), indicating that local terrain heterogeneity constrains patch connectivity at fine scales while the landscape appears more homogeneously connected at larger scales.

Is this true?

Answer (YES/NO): NO